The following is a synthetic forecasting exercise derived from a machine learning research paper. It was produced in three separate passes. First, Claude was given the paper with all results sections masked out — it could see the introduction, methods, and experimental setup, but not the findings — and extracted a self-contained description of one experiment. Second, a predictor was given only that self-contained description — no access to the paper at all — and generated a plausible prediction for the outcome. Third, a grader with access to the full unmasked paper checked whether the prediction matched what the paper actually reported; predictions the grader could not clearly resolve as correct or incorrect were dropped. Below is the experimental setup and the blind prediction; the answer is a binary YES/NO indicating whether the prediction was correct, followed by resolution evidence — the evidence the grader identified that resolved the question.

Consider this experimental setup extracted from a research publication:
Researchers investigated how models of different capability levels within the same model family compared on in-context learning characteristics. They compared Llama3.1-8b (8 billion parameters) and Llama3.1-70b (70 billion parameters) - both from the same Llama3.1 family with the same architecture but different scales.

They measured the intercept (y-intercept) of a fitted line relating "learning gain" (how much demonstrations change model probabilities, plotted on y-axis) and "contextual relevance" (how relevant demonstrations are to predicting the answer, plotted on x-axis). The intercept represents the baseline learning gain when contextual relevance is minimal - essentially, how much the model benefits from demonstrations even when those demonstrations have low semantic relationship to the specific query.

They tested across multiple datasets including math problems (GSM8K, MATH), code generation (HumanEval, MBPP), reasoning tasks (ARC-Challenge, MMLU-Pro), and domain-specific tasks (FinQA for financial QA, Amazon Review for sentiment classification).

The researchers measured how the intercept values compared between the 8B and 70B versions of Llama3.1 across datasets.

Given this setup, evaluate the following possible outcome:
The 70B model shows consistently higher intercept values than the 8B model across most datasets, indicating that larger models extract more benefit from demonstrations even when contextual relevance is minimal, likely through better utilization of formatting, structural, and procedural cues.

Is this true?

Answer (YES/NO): NO